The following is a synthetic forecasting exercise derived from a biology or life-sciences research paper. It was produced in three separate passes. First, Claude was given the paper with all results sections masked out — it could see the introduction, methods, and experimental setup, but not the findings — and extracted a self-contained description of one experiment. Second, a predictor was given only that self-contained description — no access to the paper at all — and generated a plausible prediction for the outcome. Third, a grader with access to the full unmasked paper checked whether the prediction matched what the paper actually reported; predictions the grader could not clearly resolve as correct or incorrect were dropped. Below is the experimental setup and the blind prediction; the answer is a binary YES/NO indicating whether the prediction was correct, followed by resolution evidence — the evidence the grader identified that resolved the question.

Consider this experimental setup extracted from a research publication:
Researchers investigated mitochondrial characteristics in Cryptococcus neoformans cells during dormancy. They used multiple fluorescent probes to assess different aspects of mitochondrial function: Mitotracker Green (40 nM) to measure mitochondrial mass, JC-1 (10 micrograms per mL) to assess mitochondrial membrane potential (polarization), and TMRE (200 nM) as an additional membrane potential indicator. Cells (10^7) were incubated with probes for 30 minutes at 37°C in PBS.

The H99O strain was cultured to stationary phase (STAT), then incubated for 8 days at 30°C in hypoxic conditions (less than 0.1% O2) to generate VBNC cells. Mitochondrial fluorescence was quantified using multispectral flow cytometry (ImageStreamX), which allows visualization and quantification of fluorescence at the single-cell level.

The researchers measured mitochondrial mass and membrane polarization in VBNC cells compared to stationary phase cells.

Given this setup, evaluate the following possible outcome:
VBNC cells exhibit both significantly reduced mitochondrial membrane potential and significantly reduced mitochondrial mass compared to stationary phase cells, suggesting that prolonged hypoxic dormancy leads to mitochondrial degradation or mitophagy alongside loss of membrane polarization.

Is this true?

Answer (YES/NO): NO